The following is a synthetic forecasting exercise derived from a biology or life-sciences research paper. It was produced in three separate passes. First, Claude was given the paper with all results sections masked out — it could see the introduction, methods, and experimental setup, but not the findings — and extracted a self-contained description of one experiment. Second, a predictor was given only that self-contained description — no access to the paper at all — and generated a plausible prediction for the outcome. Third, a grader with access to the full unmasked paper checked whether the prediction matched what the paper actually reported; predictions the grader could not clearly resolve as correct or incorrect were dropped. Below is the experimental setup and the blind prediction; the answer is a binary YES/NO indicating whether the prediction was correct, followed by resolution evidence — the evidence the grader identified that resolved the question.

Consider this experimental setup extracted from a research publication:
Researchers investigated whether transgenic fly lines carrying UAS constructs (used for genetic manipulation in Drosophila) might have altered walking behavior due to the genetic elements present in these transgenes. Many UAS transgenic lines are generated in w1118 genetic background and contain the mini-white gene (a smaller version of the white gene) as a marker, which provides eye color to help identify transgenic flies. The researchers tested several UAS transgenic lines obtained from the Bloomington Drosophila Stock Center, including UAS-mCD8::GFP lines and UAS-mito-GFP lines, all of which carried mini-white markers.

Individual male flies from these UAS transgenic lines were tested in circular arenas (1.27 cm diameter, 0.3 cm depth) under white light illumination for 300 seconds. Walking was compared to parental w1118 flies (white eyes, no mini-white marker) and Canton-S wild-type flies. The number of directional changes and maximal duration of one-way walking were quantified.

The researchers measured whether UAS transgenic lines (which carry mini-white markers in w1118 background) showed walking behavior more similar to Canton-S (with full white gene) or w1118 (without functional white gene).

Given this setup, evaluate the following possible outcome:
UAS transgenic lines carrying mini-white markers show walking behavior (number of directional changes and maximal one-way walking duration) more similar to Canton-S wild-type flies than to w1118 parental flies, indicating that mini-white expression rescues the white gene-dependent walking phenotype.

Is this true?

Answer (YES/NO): NO